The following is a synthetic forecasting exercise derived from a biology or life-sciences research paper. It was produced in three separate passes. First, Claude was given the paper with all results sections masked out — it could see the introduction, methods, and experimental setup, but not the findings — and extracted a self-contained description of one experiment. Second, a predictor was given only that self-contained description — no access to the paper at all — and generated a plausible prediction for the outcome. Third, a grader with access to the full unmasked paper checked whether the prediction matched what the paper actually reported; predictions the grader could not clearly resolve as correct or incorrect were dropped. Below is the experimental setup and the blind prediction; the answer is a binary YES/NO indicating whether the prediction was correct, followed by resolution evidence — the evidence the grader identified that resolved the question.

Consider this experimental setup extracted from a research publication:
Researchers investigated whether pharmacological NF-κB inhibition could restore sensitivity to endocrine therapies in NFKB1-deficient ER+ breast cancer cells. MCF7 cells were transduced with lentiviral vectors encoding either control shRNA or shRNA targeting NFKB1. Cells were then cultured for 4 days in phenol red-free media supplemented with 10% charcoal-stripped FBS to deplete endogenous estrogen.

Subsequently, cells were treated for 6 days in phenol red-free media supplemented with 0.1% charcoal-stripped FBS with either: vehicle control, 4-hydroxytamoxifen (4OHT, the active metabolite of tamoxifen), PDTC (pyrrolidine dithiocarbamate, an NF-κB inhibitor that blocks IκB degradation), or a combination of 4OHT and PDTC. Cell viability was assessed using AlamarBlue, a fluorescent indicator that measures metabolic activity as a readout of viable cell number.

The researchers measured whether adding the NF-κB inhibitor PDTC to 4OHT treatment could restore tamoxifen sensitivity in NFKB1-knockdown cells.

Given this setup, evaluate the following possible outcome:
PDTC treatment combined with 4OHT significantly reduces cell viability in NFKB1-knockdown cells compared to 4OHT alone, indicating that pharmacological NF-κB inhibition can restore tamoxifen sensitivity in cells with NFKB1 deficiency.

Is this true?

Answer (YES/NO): YES